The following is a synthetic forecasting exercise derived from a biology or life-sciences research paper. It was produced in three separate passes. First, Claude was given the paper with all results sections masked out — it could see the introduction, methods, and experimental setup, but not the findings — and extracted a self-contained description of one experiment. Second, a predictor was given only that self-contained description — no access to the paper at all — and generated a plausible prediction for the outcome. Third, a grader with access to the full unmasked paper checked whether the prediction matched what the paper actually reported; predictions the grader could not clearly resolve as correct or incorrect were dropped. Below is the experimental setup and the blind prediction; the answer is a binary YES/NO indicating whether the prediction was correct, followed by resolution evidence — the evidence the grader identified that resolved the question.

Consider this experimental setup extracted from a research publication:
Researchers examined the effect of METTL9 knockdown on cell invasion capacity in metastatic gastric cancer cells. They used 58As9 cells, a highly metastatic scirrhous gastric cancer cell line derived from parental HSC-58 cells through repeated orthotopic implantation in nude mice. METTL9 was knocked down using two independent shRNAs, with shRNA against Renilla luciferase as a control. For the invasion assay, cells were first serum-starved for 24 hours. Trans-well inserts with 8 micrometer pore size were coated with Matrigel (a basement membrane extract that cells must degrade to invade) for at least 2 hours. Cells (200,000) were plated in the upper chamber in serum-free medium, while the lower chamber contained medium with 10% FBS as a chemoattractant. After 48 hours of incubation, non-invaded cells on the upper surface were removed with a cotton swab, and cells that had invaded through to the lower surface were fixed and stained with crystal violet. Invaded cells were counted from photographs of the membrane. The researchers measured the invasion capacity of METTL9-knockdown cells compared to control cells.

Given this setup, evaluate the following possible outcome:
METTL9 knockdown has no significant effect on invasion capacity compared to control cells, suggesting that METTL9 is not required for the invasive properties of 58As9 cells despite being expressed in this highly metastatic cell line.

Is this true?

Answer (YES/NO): NO